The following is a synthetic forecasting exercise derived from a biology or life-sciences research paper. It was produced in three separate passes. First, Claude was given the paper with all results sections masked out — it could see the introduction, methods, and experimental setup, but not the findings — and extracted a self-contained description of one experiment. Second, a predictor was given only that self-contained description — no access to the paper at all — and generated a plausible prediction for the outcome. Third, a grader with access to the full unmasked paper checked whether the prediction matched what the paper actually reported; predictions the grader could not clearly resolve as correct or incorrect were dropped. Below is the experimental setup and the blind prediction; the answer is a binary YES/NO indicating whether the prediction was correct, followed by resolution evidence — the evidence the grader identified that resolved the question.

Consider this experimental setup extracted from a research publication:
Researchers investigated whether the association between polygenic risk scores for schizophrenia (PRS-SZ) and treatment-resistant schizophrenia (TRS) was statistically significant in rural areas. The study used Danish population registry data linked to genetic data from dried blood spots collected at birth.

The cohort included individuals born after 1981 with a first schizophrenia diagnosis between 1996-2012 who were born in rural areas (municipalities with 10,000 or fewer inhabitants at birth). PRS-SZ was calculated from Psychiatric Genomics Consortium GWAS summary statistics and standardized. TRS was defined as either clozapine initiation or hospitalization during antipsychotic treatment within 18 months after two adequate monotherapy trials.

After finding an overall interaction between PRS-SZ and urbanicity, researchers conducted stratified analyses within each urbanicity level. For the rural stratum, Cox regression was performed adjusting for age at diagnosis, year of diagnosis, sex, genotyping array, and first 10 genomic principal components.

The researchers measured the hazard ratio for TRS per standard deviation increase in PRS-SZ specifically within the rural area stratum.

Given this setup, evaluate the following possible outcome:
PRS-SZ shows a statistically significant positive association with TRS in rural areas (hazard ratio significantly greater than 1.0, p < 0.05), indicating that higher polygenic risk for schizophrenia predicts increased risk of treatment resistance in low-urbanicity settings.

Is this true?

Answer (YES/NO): NO